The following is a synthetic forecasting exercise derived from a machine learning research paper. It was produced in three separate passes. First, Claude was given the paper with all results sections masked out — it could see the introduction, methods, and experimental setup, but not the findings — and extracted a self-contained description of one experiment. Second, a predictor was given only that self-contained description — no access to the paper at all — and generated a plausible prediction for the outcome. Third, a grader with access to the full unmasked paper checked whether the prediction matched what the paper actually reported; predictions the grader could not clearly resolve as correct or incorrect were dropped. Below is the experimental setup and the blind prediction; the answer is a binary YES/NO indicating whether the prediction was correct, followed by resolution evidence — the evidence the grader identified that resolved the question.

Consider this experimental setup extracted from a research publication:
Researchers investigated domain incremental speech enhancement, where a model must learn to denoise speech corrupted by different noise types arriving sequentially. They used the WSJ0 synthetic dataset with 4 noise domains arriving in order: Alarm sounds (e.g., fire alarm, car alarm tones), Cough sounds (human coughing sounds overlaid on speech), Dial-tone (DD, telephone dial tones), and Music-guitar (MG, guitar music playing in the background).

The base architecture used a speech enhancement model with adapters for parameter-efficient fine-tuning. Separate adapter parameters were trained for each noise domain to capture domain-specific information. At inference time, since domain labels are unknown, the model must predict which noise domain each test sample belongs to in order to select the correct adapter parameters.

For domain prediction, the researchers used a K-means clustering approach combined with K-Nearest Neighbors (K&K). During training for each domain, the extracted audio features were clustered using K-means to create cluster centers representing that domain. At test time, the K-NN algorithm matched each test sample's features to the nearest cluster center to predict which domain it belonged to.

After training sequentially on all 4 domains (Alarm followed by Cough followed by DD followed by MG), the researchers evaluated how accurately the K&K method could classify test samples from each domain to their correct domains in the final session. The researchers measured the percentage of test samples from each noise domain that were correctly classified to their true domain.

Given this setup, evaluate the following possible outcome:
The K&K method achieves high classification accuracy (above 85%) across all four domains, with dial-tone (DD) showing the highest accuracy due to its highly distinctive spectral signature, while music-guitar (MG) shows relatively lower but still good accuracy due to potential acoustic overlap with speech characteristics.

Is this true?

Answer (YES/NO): NO